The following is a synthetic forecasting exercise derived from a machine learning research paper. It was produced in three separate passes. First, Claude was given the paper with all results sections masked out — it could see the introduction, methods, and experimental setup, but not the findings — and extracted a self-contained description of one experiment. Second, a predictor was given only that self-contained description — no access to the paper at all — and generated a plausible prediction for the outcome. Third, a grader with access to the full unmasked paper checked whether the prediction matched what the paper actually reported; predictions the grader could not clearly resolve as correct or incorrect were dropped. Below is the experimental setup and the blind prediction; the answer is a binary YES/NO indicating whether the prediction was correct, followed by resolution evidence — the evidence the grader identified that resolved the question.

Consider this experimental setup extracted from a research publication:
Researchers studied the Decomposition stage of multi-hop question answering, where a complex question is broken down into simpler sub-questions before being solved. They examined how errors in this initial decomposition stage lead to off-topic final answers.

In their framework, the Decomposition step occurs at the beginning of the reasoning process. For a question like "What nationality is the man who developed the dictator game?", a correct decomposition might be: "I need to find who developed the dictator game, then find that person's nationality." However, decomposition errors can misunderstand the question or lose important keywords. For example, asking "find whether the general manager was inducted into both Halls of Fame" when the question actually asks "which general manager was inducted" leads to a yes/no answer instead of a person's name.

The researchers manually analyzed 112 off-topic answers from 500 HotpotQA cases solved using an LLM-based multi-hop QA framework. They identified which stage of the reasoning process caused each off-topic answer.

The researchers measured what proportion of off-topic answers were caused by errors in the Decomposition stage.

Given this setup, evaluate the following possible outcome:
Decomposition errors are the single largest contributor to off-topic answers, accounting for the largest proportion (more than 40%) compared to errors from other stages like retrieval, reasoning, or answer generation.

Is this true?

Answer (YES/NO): NO